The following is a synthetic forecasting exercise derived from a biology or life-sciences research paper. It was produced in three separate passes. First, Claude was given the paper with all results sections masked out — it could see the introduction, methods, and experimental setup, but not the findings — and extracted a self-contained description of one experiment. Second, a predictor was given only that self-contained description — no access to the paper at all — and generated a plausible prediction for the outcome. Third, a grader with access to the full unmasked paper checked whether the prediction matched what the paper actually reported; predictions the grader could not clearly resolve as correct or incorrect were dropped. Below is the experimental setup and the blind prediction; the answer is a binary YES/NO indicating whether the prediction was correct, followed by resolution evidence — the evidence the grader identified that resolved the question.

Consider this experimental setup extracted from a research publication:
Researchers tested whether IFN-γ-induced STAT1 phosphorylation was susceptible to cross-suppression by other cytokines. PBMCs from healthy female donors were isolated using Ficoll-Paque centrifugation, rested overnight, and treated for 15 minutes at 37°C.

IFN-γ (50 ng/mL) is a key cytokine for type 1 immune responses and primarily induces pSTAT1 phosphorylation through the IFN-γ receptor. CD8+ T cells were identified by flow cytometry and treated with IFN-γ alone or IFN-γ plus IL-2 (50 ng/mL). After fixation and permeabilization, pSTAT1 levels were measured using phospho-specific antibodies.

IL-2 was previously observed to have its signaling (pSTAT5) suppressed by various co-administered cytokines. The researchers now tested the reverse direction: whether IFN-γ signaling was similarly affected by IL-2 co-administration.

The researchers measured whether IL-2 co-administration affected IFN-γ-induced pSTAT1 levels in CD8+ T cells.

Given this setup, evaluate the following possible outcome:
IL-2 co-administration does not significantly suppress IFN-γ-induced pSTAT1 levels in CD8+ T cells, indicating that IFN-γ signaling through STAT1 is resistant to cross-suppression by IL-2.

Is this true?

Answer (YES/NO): YES